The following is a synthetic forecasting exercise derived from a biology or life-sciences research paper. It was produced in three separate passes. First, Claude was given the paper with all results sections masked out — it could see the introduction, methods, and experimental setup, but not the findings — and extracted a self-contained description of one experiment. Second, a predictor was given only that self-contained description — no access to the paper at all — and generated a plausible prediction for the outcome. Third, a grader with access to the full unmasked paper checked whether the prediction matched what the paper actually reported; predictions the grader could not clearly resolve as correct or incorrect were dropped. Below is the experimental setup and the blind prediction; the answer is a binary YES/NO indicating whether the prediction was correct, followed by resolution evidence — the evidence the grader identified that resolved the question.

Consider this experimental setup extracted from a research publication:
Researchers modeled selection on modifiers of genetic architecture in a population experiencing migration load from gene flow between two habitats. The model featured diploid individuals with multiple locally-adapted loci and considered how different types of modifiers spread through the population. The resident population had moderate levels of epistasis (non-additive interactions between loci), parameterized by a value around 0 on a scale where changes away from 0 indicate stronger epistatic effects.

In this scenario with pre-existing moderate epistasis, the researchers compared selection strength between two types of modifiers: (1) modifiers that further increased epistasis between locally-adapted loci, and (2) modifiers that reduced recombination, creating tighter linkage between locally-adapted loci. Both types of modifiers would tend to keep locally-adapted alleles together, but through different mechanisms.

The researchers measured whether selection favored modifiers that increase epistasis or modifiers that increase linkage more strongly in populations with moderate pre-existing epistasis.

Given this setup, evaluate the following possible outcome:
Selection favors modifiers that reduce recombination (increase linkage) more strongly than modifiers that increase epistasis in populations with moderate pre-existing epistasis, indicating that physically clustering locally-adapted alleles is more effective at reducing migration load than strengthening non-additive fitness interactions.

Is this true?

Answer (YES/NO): NO